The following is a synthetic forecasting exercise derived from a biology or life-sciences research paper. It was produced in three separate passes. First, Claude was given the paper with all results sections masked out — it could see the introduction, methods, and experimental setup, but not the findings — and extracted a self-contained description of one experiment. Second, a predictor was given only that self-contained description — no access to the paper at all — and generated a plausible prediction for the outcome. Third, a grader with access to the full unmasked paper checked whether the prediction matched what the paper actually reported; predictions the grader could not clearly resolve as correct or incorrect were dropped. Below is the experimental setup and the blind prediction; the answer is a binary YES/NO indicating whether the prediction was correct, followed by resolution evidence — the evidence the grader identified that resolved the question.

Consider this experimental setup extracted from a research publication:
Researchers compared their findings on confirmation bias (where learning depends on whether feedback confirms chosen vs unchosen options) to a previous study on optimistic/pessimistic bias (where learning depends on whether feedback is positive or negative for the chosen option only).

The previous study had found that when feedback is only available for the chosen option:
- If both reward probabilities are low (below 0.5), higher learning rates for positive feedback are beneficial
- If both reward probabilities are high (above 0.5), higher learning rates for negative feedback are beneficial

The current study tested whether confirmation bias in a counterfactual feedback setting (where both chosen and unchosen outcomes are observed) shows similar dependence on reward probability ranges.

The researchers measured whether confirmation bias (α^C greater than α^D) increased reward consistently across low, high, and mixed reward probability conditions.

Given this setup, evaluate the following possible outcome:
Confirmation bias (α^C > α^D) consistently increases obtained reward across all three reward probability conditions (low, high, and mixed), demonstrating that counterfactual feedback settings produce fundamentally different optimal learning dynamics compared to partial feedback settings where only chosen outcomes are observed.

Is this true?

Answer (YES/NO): YES